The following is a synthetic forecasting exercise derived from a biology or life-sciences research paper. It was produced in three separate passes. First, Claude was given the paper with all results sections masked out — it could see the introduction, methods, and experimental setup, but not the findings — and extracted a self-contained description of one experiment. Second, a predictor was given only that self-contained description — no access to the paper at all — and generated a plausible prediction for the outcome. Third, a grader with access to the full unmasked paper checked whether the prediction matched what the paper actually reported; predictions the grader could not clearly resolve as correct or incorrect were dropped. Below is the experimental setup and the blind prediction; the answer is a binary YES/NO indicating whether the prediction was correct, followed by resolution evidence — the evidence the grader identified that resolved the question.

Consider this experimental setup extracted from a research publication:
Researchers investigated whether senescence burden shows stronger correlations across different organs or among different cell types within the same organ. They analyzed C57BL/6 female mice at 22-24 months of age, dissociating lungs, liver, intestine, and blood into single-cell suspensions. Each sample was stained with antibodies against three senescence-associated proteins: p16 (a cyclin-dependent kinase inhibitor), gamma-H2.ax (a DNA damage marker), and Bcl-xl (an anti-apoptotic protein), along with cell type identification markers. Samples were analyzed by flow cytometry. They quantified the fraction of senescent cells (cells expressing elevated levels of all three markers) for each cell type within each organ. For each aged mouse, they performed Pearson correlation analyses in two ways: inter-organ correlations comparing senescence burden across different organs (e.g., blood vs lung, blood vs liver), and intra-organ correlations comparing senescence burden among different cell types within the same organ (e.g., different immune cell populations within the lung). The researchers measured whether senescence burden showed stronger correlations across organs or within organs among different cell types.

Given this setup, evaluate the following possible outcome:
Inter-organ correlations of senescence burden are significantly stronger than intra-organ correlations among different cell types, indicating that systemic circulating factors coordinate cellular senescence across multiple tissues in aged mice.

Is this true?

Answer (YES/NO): NO